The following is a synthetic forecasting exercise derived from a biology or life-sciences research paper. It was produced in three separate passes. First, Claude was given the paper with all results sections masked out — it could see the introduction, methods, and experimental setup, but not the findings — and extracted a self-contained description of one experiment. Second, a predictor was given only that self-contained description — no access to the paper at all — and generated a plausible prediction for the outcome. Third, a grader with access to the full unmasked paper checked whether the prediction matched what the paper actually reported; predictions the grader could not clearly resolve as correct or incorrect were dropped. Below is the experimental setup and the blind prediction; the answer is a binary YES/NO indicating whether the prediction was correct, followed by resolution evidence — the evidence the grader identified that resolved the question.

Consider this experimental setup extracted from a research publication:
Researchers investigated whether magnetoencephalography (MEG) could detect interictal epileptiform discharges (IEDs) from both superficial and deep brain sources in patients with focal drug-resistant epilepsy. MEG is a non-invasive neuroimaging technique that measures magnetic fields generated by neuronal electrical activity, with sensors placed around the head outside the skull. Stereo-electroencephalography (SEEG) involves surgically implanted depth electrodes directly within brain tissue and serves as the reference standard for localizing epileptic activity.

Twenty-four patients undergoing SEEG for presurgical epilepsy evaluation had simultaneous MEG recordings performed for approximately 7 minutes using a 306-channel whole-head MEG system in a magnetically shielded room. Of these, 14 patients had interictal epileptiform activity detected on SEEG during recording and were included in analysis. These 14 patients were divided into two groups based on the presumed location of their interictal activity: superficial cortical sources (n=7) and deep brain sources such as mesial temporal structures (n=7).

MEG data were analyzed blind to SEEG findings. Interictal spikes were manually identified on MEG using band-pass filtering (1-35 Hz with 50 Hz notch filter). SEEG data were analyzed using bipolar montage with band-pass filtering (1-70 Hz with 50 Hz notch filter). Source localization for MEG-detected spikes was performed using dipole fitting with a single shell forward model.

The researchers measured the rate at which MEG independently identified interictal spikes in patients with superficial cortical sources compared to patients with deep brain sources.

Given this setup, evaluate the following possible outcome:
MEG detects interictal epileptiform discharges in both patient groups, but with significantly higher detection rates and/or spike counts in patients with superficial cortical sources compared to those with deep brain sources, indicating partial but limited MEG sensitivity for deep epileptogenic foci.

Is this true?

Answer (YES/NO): NO